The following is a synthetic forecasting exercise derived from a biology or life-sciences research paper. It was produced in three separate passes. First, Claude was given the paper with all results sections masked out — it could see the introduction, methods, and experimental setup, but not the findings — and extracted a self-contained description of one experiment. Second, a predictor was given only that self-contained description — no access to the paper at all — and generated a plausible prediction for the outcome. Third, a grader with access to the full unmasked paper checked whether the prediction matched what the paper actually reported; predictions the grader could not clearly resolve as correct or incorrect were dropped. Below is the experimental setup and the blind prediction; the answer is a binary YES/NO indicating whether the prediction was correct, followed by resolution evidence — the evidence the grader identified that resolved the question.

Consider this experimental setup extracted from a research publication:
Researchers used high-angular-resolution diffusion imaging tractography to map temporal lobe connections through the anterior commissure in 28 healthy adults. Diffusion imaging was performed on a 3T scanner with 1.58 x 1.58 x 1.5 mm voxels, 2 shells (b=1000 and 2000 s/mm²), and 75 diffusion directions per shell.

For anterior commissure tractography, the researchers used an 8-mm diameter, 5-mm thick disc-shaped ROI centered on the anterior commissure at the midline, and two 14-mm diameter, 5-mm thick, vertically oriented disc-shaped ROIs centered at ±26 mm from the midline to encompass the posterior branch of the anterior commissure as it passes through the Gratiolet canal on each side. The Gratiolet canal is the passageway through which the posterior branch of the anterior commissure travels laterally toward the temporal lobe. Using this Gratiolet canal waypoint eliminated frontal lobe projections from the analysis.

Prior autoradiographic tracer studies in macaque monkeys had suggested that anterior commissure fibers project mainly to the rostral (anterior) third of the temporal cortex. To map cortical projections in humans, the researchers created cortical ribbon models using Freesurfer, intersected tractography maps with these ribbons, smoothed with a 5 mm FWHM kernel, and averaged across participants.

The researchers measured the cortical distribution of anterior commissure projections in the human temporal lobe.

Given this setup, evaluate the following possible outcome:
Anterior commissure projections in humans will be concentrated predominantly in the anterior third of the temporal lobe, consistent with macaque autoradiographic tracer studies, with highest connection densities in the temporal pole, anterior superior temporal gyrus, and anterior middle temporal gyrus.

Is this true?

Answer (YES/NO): NO